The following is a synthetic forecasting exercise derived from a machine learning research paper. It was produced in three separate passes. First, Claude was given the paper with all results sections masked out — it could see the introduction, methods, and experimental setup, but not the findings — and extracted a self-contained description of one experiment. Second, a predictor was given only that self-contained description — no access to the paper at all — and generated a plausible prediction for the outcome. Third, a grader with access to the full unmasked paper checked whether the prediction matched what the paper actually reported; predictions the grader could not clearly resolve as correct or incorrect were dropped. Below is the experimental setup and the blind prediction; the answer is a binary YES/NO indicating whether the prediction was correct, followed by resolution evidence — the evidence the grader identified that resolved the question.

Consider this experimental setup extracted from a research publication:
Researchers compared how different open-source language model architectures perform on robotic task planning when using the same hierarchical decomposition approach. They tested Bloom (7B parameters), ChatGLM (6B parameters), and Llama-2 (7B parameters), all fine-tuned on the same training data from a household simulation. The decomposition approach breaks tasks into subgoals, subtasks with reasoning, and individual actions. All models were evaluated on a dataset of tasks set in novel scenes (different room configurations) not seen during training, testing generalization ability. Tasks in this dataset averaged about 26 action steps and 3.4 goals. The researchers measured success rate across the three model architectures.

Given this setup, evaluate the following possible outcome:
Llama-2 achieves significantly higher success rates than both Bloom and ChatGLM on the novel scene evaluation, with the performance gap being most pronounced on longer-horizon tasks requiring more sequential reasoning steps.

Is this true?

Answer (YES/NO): NO